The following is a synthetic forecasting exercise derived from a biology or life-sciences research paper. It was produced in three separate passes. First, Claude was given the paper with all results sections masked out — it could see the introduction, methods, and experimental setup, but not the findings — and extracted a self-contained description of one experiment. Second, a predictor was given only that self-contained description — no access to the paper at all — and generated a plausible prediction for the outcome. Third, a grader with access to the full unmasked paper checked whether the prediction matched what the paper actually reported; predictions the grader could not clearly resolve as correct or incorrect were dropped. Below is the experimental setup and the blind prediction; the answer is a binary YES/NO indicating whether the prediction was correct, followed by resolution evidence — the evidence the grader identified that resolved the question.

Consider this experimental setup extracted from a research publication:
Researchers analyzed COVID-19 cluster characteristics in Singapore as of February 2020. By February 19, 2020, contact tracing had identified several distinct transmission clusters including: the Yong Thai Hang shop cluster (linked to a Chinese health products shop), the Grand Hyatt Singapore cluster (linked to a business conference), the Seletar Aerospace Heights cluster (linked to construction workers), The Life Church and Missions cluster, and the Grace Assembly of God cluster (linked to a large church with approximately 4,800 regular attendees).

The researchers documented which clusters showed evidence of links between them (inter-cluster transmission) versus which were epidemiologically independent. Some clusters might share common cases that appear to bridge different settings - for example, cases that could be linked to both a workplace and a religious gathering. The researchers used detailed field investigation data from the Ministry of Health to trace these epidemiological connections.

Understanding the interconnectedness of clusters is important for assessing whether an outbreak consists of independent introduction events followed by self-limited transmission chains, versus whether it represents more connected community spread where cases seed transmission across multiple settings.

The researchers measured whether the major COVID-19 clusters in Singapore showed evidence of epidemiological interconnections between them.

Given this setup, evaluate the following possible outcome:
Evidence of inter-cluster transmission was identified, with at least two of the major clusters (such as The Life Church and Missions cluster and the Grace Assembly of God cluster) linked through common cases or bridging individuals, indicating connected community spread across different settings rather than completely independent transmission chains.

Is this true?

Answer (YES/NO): NO